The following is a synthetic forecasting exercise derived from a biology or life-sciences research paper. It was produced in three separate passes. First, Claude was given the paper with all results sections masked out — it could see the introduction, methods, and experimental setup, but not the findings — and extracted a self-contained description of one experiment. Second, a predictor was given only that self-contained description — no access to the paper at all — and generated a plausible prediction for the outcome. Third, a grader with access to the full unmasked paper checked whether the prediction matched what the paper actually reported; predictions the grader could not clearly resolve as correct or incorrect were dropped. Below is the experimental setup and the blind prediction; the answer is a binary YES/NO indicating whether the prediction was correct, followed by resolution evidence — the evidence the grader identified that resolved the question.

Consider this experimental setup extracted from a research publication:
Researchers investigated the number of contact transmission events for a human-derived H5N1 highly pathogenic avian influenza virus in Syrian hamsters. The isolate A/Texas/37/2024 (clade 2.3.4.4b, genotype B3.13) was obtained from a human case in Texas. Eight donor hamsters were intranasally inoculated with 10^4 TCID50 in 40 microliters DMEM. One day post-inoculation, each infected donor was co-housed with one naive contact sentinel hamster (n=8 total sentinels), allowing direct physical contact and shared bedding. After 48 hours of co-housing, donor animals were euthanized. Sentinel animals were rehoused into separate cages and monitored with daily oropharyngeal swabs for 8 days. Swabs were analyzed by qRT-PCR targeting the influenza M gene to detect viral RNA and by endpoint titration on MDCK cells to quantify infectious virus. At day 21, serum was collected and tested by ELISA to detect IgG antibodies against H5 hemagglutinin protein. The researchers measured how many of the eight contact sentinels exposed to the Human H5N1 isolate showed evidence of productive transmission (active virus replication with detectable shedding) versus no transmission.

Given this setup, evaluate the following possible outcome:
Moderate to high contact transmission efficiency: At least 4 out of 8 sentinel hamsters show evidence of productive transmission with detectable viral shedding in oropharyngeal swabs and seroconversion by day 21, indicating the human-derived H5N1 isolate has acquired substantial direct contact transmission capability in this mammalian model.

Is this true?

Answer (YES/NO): NO